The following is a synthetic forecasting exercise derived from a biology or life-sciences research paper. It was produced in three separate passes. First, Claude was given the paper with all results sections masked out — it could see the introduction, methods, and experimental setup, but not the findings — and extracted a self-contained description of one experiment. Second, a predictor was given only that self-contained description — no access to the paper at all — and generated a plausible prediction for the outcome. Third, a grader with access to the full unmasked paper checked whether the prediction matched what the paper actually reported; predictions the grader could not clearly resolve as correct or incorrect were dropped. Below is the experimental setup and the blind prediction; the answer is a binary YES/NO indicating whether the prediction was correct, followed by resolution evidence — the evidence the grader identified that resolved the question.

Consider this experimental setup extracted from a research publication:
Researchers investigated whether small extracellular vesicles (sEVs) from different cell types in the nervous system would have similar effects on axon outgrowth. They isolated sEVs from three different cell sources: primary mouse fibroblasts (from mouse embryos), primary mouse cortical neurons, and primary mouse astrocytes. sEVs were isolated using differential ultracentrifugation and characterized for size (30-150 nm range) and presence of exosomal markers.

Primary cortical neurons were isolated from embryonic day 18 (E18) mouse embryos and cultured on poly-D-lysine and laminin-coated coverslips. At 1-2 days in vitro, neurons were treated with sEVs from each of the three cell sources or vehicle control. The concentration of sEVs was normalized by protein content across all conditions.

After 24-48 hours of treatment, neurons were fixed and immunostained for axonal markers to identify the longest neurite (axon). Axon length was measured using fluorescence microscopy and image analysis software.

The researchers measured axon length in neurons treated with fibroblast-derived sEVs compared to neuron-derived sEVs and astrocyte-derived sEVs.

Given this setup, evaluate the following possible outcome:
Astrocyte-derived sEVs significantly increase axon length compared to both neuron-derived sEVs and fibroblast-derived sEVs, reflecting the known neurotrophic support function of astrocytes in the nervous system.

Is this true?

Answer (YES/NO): NO